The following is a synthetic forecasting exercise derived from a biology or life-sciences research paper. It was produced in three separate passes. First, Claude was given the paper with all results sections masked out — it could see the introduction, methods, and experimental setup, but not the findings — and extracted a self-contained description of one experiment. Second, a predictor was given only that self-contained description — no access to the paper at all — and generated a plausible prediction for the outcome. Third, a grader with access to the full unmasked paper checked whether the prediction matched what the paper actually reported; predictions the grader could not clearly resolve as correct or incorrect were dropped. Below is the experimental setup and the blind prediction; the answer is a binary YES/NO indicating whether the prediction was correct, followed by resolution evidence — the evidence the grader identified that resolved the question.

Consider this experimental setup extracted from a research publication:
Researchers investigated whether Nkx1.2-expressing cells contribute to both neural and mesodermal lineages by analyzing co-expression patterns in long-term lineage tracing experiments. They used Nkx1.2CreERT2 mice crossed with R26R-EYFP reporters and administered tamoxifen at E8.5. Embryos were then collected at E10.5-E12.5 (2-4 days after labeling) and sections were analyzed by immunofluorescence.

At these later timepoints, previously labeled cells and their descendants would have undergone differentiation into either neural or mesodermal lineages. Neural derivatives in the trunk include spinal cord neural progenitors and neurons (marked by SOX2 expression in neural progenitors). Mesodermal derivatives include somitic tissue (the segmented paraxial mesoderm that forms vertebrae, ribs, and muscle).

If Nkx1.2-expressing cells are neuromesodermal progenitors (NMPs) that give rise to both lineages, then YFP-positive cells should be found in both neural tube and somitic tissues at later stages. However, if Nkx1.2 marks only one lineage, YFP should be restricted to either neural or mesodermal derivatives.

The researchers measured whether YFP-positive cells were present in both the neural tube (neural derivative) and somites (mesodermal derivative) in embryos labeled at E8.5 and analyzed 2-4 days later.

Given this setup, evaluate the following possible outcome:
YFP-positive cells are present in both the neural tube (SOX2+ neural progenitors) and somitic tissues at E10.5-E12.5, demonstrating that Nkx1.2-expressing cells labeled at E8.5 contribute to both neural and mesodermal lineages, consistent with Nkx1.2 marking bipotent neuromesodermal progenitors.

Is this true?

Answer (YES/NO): YES